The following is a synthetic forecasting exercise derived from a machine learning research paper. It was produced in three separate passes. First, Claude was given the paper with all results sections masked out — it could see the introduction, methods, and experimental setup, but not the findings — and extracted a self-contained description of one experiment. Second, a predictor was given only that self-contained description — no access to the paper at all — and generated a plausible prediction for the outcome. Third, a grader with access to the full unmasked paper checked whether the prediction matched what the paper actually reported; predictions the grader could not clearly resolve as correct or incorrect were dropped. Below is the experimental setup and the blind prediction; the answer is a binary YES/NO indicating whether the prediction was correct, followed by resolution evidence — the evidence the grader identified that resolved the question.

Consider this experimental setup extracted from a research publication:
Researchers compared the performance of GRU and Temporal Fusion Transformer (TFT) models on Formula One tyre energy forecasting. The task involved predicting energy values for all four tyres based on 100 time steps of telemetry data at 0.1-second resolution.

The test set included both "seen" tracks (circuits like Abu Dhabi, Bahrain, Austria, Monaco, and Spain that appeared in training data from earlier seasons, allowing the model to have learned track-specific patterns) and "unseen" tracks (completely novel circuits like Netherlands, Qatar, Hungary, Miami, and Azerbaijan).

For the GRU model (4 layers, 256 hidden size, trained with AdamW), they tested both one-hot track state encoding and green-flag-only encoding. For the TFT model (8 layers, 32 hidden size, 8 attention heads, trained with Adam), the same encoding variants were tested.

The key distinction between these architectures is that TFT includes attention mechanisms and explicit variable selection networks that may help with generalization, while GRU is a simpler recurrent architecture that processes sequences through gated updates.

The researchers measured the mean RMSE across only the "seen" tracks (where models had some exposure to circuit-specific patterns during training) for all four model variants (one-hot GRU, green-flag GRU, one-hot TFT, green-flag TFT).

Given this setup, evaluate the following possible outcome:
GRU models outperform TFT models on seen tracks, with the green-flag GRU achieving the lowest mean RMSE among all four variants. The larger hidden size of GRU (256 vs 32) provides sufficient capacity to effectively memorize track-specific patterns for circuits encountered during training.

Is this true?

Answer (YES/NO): NO